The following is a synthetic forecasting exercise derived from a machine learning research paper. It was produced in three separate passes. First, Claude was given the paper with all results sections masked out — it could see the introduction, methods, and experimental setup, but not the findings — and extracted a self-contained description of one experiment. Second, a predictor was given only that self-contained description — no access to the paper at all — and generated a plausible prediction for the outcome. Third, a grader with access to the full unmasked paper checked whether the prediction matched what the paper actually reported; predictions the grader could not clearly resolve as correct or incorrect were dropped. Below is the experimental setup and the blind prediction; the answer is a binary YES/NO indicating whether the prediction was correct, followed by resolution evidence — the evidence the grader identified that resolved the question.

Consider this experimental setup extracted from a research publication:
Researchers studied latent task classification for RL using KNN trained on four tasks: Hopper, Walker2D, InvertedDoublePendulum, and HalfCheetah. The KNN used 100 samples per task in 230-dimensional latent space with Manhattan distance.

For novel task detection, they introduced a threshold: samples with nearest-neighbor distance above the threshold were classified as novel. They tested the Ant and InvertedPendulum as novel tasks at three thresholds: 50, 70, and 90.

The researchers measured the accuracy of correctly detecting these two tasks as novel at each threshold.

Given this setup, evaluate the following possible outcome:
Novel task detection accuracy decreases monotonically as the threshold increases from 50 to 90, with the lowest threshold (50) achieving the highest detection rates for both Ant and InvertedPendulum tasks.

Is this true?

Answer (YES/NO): YES